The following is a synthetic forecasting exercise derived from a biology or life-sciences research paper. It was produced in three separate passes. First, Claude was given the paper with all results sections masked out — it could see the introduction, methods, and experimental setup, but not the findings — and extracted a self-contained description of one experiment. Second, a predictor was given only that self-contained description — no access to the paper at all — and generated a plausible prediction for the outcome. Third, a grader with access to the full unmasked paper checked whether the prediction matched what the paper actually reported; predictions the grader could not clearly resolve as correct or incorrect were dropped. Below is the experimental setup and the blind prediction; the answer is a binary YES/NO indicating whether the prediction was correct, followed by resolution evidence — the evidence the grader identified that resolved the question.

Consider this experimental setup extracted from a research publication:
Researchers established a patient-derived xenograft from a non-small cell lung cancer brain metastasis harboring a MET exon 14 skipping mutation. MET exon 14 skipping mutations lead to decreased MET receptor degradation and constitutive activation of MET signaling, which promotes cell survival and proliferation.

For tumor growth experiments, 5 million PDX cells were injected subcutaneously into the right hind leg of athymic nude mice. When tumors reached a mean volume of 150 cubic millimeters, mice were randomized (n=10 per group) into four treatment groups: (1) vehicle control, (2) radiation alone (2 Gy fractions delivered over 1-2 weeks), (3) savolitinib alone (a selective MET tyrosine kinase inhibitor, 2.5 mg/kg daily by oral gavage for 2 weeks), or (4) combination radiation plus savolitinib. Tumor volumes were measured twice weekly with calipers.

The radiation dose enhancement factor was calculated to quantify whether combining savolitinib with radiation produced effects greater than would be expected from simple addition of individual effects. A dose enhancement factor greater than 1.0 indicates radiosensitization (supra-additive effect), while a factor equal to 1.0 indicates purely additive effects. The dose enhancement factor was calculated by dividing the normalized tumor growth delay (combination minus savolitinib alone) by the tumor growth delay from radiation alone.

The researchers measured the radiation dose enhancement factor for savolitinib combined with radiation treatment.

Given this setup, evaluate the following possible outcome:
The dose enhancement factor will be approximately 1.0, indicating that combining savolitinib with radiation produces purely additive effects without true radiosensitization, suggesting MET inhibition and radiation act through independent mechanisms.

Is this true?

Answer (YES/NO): NO